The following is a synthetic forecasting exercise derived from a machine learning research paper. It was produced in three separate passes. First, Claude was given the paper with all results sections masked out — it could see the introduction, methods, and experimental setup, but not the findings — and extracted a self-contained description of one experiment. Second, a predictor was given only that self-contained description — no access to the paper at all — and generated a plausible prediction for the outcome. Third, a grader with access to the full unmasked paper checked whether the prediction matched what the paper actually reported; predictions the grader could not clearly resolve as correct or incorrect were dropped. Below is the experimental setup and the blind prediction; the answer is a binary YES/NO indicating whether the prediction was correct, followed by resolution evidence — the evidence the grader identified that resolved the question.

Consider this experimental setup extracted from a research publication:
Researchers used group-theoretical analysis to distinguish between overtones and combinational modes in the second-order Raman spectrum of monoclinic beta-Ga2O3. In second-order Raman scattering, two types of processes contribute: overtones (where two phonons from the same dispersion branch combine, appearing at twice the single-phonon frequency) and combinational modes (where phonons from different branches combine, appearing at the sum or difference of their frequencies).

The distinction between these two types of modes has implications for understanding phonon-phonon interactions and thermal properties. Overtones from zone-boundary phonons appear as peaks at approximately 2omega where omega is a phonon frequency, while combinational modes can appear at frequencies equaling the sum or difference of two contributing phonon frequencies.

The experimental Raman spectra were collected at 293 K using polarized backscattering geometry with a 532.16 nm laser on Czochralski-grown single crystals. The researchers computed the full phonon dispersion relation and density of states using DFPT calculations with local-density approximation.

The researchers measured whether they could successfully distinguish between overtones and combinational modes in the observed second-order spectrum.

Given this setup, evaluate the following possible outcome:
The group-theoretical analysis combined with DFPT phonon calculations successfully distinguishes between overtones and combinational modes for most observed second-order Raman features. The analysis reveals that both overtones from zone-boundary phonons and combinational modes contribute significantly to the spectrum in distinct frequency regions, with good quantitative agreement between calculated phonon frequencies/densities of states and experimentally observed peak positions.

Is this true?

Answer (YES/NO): YES